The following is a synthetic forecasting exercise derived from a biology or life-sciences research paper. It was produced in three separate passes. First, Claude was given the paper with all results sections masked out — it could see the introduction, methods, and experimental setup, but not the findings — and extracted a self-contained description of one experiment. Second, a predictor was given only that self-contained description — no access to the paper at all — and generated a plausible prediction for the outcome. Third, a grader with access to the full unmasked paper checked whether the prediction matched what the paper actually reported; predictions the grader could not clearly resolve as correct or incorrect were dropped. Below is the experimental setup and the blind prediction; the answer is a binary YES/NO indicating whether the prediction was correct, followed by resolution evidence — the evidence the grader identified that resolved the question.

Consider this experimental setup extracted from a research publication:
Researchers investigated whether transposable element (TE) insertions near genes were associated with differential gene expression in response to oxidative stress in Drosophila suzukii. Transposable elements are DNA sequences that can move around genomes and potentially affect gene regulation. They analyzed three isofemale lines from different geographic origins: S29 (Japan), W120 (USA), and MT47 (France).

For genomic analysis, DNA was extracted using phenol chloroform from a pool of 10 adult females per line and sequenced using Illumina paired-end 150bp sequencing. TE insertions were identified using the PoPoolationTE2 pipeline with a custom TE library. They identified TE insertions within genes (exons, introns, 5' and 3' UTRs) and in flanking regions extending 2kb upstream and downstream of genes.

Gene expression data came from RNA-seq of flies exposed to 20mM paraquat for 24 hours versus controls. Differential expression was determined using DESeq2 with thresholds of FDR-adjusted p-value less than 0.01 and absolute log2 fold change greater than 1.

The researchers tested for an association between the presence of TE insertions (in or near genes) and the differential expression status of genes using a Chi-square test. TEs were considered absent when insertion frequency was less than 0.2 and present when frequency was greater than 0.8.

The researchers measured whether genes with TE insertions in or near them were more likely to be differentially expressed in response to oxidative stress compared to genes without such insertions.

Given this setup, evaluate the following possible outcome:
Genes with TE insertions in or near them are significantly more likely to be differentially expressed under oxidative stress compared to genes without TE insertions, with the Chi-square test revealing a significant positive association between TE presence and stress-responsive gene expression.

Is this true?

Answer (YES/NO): NO